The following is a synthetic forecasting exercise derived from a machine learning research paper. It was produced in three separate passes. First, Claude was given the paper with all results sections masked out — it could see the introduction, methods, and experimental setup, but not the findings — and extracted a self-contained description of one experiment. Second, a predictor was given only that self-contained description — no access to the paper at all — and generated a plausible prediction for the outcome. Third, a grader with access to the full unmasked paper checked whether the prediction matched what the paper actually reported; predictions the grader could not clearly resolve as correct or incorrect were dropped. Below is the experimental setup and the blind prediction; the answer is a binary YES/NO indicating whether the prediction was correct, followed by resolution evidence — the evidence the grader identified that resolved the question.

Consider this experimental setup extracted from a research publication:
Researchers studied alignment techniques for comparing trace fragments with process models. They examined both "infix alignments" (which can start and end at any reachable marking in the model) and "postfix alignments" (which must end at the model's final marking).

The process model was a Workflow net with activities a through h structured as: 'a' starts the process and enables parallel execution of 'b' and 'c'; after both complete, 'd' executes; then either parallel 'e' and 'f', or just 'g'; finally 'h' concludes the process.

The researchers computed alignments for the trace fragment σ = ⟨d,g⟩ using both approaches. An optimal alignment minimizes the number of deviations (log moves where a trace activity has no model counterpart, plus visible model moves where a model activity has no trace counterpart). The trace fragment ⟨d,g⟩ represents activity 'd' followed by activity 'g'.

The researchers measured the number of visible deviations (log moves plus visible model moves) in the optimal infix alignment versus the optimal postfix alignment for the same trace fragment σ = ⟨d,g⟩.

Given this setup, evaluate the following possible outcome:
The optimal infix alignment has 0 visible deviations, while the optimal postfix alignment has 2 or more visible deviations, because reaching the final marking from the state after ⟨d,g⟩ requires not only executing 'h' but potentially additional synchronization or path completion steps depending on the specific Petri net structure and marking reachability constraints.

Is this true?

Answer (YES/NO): NO